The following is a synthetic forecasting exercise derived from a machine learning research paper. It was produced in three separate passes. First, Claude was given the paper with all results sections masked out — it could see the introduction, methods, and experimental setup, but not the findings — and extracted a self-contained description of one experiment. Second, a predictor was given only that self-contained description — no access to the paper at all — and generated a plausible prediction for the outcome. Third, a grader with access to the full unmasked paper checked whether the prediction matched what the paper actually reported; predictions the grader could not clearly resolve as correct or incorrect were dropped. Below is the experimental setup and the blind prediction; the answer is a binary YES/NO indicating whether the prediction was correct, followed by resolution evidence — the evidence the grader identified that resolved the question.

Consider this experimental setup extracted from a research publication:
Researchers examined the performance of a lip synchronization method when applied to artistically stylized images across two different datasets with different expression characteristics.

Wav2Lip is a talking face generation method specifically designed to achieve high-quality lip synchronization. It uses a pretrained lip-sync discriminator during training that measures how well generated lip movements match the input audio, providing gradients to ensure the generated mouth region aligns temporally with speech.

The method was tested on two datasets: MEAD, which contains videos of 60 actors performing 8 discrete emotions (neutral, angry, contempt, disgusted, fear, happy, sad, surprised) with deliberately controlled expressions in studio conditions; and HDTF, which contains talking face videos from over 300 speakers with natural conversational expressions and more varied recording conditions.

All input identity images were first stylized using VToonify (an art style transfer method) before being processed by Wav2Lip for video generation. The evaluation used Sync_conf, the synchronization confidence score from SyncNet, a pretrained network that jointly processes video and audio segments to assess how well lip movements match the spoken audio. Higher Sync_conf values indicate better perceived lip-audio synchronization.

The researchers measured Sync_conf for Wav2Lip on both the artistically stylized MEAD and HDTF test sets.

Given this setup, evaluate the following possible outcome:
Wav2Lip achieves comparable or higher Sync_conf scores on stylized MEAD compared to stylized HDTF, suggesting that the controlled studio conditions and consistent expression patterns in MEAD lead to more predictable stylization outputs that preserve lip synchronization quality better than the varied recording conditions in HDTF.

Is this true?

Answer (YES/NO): YES